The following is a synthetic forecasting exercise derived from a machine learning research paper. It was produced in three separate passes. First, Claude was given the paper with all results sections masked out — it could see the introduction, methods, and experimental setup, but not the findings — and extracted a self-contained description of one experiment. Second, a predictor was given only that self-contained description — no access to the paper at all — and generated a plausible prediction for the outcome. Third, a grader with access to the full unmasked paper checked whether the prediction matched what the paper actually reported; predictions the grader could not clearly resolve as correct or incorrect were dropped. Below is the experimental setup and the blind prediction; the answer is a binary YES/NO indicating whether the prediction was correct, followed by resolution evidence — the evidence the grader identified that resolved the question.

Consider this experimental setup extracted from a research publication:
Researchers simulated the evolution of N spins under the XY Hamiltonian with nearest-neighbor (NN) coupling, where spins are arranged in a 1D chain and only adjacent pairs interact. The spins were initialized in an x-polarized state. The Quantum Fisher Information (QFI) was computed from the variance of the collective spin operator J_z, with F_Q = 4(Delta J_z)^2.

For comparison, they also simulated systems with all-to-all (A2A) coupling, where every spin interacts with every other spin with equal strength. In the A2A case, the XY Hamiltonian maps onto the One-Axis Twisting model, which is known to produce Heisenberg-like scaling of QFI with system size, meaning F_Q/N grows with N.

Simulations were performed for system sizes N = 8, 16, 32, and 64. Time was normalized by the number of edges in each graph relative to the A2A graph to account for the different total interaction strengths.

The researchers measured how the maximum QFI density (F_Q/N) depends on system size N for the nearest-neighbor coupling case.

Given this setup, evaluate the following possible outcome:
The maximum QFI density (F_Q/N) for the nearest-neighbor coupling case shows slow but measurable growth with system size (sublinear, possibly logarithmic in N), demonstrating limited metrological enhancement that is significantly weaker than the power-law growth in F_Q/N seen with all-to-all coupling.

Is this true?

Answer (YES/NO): NO